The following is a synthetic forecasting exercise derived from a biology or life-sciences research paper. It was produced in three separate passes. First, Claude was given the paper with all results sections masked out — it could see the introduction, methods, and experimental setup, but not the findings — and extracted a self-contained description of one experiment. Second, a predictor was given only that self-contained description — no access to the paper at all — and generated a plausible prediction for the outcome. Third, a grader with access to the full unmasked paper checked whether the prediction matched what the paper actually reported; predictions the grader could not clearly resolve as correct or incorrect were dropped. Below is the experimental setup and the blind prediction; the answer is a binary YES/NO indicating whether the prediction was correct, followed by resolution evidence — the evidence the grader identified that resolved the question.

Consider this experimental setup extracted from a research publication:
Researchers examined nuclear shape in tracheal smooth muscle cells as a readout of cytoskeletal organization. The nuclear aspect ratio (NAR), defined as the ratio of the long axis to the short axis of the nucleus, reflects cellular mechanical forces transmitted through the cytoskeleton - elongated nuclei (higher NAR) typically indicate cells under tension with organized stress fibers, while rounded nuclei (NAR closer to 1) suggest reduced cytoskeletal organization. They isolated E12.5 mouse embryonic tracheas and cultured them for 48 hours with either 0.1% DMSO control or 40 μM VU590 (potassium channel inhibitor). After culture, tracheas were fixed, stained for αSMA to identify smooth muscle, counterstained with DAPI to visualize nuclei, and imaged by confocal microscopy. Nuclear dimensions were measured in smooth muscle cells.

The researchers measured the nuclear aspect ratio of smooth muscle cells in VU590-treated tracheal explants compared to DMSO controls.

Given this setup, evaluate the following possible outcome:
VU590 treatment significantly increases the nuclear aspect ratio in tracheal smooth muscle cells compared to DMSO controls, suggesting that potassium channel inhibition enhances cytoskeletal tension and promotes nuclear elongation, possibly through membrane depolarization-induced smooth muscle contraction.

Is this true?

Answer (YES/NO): NO